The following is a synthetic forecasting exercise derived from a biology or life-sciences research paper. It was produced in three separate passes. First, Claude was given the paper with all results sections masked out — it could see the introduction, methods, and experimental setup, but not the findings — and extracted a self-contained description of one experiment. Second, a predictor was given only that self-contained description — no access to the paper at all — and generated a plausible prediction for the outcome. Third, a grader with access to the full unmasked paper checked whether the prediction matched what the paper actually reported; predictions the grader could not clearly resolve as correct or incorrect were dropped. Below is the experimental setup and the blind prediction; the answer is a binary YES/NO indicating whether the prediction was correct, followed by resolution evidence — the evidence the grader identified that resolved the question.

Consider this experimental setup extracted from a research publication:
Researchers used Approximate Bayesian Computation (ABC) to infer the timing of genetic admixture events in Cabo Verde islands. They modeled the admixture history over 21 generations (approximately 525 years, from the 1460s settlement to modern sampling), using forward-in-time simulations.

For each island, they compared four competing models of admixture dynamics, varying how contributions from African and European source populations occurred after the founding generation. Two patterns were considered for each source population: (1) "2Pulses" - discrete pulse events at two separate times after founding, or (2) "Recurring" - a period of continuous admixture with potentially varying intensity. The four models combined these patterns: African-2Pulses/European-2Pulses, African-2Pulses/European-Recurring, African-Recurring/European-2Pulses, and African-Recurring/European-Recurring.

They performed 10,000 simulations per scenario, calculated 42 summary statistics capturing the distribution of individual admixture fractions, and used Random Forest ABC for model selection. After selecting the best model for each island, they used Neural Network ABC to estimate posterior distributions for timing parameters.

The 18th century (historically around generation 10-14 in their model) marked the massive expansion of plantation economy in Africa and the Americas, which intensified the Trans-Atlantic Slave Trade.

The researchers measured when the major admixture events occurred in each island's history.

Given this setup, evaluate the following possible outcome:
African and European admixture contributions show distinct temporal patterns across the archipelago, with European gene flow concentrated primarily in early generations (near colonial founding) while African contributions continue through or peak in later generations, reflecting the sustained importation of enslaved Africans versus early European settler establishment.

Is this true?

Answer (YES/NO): NO